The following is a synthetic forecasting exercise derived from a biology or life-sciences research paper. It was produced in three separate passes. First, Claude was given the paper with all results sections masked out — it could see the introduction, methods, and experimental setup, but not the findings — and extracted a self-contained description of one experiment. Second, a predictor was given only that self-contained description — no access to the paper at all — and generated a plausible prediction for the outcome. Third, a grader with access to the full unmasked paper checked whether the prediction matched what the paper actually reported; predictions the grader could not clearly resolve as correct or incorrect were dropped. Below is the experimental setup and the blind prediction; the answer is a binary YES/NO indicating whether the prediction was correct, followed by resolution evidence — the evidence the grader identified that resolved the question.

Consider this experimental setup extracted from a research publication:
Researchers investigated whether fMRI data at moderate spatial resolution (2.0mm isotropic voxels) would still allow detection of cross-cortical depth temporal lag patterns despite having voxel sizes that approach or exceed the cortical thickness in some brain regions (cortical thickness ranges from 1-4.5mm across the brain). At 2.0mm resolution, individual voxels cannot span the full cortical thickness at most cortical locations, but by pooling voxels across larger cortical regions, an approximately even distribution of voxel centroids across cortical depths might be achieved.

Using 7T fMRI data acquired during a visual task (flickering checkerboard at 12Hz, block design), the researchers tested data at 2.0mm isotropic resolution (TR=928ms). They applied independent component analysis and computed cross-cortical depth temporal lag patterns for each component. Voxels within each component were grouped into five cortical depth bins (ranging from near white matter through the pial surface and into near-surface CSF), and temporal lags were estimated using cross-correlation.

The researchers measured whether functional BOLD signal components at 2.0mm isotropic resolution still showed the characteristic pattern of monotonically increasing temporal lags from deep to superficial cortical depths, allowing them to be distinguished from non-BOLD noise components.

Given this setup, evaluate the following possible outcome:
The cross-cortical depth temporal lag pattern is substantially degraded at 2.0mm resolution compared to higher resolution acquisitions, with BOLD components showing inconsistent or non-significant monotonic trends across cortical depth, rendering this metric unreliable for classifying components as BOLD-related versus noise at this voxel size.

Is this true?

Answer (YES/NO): NO